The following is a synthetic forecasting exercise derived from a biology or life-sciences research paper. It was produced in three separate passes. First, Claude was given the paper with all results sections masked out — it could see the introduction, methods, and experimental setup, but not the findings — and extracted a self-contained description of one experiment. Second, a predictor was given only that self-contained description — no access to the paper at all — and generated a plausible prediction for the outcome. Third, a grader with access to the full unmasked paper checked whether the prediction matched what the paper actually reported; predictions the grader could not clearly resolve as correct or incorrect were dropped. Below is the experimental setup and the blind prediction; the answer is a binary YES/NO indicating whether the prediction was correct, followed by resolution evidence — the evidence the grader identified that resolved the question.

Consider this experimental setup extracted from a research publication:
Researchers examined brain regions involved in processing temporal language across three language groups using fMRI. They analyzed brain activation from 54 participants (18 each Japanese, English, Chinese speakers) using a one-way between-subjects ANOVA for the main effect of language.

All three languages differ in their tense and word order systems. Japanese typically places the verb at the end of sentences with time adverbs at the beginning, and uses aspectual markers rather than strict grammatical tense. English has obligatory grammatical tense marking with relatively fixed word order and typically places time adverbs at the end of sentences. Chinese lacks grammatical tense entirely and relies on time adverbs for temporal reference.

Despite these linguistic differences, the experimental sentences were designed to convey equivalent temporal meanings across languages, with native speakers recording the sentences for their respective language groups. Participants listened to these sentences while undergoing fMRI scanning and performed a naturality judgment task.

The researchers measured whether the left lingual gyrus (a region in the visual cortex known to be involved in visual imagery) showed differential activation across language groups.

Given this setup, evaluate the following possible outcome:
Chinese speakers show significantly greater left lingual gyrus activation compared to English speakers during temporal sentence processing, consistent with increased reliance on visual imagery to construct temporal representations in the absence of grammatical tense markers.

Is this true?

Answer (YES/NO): NO